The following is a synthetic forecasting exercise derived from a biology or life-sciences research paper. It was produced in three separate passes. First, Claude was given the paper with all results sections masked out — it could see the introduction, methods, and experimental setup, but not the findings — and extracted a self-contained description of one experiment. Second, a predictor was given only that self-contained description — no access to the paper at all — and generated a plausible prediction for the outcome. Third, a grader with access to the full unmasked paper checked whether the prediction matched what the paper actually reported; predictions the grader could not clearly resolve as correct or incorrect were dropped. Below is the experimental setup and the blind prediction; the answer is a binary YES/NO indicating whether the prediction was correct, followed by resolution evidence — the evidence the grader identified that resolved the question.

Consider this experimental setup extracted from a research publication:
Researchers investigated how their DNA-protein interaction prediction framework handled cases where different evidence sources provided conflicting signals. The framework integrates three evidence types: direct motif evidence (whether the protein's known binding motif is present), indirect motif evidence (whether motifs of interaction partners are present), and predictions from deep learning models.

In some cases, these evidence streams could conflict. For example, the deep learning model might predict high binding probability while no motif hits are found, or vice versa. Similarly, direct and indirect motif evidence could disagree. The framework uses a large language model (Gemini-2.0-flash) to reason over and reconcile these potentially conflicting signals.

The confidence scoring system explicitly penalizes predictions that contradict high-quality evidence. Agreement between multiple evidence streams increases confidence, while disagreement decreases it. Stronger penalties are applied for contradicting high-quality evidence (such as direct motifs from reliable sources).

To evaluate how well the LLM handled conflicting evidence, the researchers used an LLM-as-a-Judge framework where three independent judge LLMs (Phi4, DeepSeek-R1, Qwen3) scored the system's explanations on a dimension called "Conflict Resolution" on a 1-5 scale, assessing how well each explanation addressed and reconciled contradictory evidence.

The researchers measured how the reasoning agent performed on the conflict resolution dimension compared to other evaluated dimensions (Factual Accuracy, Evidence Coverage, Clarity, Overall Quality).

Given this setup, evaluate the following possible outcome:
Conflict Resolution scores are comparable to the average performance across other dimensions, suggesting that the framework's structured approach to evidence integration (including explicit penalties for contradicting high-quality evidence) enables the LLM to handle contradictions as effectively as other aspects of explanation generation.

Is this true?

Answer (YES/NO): YES